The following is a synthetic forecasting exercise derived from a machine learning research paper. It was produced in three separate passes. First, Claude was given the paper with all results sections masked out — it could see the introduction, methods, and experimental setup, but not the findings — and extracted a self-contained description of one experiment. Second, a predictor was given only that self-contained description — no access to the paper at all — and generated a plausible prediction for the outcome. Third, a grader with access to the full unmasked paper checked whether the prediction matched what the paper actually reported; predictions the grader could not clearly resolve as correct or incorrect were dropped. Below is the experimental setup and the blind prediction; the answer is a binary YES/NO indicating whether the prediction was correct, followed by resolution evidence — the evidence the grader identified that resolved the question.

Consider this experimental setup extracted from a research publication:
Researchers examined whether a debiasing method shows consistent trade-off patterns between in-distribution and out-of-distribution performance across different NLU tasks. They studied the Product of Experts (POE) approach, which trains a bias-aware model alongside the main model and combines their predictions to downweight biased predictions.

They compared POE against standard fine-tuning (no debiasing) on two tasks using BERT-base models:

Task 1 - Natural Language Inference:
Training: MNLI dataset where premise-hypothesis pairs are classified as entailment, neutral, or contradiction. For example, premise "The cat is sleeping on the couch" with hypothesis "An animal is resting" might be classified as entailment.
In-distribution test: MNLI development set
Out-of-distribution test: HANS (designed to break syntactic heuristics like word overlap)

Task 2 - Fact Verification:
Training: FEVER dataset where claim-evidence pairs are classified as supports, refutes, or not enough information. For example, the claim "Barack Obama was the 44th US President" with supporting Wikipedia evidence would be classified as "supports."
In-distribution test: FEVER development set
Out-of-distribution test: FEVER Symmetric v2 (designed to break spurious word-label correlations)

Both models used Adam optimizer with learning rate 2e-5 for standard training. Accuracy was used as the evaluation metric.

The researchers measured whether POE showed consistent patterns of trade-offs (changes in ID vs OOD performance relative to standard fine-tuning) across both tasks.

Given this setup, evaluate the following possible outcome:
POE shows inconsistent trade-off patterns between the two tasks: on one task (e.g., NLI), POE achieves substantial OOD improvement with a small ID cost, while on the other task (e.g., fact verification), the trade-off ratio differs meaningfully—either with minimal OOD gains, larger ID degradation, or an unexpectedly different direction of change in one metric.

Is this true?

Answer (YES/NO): YES